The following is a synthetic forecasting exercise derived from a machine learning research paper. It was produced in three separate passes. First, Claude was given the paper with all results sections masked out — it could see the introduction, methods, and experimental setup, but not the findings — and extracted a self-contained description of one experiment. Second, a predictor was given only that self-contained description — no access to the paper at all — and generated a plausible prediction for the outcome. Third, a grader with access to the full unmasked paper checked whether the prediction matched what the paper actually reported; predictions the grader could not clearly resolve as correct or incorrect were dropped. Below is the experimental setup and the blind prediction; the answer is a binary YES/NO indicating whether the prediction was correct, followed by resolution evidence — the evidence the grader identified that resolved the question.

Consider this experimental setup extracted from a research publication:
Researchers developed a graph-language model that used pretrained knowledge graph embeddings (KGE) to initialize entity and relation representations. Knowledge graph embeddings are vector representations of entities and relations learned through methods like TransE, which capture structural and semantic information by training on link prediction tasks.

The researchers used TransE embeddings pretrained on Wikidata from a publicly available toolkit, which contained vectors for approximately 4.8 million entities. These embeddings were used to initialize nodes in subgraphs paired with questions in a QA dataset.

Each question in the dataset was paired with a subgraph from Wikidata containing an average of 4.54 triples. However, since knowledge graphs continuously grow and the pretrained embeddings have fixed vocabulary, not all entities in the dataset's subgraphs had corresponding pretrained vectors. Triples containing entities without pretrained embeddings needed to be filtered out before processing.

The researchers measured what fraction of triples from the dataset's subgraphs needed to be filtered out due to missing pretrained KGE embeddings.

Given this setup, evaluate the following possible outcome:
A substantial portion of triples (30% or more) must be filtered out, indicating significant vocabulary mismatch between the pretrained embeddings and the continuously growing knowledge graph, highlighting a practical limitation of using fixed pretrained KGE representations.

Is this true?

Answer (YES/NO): NO